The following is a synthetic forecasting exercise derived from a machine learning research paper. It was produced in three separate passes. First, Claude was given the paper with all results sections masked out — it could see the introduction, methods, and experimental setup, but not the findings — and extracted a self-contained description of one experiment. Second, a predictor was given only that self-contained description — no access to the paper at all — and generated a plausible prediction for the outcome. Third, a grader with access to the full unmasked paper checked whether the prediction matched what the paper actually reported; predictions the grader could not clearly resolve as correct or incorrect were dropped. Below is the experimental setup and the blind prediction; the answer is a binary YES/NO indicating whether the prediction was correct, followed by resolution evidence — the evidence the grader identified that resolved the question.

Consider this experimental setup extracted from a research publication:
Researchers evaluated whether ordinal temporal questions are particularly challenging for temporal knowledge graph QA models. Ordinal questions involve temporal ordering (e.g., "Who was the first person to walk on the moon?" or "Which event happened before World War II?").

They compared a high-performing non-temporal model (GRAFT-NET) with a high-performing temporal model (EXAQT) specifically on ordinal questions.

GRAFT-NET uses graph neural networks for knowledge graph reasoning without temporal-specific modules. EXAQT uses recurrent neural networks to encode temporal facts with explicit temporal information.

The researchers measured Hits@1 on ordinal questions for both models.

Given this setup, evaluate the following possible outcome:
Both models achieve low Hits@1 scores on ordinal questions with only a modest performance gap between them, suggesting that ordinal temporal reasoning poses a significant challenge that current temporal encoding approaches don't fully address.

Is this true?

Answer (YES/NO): NO